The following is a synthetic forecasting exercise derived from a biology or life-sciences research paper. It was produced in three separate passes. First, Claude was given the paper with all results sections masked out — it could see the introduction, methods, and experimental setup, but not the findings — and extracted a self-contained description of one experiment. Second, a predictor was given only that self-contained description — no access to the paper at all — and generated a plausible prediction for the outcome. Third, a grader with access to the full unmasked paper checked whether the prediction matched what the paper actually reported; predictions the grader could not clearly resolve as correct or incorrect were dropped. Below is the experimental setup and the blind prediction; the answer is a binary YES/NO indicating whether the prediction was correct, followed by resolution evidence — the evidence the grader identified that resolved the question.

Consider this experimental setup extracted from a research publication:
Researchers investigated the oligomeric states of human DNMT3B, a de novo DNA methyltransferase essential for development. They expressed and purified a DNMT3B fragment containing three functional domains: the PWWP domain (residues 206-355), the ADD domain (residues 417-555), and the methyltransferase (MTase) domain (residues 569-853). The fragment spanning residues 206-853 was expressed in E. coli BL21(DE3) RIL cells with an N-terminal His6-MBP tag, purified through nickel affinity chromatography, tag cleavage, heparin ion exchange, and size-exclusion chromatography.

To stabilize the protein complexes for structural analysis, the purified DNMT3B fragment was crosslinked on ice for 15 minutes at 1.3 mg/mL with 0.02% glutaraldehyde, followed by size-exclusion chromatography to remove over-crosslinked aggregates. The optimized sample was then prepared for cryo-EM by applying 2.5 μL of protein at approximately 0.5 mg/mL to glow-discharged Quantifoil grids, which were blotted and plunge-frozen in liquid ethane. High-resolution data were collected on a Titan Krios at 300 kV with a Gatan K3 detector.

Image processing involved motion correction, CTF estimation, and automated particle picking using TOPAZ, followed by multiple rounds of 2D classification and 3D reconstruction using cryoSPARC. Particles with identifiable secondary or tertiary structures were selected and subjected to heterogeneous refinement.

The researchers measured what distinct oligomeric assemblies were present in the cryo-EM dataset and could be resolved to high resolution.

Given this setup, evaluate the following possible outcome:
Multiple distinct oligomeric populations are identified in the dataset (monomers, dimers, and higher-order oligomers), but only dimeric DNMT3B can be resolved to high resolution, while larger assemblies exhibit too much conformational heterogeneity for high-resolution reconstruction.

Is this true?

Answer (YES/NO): NO